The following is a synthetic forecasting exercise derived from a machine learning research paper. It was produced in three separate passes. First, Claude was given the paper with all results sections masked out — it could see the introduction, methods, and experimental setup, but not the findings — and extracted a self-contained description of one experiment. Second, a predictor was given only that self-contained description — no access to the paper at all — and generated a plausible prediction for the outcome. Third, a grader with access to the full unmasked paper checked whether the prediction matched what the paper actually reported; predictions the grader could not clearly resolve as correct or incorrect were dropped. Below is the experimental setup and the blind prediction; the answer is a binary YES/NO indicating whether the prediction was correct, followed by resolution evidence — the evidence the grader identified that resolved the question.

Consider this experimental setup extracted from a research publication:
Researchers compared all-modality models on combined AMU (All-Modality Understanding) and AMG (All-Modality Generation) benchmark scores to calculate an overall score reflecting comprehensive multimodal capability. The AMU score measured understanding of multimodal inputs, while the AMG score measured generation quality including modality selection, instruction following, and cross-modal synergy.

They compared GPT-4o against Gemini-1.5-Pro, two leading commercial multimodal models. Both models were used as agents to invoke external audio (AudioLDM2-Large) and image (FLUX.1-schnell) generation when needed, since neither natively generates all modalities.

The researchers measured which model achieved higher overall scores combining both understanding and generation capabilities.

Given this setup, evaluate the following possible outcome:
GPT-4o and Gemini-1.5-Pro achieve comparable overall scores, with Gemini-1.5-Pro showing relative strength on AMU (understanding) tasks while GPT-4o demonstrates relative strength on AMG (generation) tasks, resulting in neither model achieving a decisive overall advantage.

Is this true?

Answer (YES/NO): NO